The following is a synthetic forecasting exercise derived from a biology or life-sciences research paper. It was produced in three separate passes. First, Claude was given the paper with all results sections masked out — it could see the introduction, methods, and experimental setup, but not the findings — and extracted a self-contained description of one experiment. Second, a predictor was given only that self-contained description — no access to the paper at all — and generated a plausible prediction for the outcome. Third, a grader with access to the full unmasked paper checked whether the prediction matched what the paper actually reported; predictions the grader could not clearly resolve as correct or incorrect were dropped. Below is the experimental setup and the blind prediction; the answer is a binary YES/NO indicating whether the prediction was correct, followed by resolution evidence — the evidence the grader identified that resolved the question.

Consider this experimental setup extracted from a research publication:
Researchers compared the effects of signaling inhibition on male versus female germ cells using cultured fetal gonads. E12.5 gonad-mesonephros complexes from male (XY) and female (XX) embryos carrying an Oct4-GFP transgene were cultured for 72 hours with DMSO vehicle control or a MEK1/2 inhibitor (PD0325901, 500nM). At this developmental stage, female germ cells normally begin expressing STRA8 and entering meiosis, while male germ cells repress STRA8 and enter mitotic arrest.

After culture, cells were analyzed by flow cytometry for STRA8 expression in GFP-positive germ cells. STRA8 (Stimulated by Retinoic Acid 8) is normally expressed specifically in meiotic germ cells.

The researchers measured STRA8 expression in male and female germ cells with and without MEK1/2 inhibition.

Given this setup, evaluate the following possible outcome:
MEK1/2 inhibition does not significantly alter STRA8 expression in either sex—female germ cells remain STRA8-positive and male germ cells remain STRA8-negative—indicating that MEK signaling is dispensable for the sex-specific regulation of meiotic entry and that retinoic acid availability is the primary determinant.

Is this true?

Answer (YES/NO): NO